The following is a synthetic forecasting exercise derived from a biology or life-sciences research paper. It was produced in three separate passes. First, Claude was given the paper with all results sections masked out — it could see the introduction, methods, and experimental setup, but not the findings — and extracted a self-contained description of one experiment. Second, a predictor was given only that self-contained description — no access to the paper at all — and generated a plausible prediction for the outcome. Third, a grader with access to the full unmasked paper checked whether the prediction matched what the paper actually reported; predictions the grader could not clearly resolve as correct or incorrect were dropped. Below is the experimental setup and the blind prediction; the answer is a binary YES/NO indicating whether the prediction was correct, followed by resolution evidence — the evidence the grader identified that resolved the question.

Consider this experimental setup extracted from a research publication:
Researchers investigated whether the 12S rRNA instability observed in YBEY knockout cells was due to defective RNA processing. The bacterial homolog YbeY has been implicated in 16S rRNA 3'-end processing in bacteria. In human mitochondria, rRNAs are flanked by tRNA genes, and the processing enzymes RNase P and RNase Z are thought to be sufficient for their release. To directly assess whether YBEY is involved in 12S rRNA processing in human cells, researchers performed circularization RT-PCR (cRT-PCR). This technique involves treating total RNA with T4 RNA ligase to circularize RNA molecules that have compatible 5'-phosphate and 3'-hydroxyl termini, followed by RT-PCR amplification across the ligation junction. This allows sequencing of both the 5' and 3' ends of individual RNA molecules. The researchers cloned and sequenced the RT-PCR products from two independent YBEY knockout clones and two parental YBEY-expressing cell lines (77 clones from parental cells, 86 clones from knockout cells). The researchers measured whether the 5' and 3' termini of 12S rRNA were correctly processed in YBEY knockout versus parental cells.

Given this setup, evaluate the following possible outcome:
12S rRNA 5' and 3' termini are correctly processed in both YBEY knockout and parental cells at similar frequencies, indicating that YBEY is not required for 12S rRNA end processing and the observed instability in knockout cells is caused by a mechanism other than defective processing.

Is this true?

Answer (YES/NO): YES